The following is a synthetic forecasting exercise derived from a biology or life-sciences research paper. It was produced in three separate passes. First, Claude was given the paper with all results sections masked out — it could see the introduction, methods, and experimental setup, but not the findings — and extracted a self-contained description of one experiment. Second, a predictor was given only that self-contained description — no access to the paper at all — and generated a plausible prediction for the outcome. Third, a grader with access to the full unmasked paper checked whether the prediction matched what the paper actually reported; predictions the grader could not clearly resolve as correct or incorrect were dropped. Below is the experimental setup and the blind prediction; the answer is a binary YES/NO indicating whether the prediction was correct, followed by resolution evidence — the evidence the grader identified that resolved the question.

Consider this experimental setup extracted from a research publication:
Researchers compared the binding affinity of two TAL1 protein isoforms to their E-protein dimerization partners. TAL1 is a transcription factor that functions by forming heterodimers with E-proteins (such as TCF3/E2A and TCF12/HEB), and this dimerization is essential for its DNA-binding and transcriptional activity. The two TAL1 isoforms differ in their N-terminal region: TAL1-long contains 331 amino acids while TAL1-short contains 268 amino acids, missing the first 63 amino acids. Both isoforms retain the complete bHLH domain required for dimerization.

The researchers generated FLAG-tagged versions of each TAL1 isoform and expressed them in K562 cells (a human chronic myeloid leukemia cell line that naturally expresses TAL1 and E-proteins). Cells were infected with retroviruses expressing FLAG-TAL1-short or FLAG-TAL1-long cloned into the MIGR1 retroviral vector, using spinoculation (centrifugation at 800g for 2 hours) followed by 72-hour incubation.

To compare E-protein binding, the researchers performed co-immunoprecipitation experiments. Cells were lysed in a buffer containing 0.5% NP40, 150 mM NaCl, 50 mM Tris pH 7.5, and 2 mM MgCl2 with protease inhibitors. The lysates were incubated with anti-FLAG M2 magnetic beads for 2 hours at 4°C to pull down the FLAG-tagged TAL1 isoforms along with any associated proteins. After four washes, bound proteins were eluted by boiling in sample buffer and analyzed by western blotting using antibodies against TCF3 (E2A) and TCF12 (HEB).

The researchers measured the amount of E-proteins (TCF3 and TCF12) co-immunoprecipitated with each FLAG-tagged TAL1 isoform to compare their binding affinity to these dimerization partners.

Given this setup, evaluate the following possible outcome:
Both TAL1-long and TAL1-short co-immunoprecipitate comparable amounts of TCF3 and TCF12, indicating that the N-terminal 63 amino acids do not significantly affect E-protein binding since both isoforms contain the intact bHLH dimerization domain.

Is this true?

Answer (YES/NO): NO